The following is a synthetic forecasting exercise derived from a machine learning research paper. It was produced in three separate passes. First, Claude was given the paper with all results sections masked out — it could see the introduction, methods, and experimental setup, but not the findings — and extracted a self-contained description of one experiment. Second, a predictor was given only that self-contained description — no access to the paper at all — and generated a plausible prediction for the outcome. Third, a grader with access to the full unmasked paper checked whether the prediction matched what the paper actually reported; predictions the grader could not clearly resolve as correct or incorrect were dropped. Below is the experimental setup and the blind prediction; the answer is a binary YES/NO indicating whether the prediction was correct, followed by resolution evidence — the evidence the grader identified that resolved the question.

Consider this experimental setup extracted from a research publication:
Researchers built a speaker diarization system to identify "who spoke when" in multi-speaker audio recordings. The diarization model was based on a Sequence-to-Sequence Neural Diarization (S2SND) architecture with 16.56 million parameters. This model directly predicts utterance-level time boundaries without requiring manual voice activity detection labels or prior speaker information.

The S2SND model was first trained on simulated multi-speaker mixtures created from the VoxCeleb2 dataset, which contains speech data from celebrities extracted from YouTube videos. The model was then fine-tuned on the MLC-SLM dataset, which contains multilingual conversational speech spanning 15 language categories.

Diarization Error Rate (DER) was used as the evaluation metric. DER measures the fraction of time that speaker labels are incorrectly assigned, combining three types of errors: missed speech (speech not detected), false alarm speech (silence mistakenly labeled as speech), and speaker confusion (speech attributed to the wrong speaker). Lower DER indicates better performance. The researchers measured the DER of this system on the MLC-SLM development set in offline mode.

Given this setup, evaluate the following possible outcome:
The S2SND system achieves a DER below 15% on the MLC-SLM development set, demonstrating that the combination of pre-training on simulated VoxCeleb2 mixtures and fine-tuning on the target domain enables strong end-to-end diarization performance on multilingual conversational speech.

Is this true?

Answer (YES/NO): YES